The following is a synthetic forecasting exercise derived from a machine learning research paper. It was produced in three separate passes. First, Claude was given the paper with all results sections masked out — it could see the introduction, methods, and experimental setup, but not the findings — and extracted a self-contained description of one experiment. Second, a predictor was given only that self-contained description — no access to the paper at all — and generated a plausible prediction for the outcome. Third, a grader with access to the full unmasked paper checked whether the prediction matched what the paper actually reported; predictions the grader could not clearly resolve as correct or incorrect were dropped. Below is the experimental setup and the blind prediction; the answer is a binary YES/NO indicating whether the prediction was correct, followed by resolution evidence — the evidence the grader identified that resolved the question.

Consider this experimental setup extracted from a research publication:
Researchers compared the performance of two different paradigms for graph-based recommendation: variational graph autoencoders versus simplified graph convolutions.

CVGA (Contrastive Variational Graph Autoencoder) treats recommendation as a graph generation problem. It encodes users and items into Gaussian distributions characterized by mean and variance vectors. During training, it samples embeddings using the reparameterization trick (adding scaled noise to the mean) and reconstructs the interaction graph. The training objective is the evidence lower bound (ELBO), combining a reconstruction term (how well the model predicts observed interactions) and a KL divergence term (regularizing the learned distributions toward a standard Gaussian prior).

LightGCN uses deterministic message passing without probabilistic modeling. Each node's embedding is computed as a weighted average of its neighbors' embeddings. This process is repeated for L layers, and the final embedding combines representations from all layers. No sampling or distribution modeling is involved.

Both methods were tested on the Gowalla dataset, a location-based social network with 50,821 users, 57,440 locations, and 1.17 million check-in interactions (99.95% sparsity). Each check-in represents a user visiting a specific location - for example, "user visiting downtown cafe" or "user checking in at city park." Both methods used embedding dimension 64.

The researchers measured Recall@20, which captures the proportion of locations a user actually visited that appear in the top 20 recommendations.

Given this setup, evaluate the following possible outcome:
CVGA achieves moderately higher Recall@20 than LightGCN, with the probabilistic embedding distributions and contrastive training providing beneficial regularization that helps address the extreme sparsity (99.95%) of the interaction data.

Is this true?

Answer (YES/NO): YES